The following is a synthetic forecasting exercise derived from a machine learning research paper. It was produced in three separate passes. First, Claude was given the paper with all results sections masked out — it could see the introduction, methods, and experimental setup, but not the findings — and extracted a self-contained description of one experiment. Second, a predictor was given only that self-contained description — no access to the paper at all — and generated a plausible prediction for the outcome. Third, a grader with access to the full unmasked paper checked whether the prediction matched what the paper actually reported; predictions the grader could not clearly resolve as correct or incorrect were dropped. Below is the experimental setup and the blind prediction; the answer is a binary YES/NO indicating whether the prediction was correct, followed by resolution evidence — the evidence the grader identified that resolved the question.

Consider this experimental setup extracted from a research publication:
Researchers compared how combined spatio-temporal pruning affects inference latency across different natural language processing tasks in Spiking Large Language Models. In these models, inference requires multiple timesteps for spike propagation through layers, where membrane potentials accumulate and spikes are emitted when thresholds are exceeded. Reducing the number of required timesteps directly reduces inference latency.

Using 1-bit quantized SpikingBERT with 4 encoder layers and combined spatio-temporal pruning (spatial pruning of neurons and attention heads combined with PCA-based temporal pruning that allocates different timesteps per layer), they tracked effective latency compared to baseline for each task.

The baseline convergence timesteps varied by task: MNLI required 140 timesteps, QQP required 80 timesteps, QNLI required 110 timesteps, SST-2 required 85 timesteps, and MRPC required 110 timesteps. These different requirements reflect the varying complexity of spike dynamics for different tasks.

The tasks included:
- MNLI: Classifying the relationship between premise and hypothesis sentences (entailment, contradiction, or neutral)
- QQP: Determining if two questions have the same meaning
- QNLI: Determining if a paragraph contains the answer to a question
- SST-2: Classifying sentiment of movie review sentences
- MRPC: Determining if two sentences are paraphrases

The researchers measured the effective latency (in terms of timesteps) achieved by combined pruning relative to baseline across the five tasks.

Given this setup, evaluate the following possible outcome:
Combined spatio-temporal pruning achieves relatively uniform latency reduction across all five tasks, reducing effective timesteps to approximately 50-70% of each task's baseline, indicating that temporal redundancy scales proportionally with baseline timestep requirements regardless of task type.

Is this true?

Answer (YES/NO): NO